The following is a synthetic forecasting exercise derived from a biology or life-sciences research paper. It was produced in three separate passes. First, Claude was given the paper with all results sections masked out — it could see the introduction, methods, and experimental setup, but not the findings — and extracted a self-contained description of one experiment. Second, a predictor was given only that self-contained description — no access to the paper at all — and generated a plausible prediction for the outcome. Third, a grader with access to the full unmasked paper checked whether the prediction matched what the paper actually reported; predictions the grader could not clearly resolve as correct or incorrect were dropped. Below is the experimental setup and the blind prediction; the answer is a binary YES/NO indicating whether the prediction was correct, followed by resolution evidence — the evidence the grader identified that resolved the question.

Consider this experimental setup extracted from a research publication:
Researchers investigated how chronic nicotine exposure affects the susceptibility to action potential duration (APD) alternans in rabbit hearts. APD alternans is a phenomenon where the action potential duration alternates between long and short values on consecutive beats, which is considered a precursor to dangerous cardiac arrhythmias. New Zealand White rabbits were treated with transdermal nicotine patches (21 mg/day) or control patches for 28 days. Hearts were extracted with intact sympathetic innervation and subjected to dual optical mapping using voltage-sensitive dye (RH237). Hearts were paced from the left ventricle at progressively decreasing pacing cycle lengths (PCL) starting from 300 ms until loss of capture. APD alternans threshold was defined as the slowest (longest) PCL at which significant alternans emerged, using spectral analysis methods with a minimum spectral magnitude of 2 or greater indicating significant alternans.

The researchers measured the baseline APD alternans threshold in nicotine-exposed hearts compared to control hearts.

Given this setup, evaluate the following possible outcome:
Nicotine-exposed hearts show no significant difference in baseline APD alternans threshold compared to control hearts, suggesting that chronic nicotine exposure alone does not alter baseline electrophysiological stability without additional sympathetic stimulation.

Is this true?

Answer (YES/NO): NO